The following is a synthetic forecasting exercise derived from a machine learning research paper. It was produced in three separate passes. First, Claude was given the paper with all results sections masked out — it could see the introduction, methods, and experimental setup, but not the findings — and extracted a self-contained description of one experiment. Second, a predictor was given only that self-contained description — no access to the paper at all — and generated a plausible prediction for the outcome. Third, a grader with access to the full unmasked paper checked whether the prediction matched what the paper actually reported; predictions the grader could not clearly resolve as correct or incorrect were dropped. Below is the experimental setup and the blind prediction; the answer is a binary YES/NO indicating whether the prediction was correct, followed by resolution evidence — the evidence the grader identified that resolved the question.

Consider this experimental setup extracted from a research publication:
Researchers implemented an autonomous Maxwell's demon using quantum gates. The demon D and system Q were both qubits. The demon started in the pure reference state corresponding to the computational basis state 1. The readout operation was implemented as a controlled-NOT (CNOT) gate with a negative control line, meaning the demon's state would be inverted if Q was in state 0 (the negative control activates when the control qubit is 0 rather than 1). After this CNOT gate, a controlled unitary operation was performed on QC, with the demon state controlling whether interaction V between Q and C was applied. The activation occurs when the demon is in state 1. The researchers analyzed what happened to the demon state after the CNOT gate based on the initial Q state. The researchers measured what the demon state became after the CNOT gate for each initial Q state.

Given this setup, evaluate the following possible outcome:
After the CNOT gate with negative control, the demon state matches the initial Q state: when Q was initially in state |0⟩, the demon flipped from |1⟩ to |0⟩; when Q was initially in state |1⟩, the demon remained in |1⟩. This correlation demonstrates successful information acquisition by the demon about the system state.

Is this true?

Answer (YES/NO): YES